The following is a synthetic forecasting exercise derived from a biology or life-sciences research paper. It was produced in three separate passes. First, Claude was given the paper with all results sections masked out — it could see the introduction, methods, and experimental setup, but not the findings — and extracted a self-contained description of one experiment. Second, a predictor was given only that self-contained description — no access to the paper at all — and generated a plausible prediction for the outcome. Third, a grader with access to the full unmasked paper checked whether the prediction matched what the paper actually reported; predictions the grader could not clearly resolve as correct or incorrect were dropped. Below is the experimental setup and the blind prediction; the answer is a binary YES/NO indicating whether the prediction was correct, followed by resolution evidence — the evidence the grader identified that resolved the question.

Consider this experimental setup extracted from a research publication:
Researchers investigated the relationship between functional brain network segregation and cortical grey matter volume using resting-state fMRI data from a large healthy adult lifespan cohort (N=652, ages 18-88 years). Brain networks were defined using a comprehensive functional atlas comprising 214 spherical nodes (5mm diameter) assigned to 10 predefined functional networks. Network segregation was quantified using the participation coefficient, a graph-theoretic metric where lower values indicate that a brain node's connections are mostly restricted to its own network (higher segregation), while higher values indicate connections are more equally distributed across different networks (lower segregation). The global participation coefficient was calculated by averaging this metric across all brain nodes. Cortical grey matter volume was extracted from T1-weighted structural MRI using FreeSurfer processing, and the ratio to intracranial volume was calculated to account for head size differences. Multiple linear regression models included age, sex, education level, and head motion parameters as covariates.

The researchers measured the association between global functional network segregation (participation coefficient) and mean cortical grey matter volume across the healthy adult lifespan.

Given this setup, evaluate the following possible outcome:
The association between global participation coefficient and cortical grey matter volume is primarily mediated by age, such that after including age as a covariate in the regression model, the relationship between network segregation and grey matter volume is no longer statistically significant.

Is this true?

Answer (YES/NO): NO